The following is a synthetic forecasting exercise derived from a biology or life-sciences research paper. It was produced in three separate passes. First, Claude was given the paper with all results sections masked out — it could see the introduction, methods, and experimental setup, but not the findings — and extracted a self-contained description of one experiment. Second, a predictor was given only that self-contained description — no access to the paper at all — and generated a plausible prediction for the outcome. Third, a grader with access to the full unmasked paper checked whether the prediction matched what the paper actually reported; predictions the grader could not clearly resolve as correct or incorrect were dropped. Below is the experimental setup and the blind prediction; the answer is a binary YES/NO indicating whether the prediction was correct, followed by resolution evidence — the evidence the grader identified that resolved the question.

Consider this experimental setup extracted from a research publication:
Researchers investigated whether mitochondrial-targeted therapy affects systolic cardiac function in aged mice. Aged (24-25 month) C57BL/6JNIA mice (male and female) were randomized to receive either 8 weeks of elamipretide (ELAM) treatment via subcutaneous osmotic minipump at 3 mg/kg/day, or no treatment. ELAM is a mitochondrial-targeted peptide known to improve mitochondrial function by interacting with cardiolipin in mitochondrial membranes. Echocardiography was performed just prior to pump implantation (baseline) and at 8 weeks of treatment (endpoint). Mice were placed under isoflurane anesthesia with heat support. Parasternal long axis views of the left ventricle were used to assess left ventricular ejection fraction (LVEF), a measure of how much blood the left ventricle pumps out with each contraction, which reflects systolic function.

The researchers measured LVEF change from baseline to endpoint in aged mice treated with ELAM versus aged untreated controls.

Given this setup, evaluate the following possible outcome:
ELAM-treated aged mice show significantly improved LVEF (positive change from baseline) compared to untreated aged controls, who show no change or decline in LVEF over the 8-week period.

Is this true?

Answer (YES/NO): NO